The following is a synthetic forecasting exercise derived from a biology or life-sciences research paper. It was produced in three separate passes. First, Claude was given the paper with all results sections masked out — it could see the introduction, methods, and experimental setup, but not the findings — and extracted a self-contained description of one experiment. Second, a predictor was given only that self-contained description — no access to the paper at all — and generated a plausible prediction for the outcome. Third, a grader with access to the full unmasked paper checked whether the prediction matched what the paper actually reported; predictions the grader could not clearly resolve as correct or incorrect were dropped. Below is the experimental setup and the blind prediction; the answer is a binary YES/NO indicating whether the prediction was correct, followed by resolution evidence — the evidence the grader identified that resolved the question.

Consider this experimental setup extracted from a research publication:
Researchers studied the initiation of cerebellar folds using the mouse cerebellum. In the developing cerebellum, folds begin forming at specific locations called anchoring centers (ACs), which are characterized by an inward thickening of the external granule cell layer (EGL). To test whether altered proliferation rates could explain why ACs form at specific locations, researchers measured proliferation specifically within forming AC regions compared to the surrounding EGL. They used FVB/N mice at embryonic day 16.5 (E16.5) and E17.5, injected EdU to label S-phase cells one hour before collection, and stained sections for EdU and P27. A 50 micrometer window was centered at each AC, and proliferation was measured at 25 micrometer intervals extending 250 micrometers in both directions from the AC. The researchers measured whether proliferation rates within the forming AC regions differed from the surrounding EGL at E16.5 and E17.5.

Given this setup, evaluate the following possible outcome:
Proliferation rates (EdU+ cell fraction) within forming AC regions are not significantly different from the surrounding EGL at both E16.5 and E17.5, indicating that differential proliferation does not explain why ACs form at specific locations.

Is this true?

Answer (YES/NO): YES